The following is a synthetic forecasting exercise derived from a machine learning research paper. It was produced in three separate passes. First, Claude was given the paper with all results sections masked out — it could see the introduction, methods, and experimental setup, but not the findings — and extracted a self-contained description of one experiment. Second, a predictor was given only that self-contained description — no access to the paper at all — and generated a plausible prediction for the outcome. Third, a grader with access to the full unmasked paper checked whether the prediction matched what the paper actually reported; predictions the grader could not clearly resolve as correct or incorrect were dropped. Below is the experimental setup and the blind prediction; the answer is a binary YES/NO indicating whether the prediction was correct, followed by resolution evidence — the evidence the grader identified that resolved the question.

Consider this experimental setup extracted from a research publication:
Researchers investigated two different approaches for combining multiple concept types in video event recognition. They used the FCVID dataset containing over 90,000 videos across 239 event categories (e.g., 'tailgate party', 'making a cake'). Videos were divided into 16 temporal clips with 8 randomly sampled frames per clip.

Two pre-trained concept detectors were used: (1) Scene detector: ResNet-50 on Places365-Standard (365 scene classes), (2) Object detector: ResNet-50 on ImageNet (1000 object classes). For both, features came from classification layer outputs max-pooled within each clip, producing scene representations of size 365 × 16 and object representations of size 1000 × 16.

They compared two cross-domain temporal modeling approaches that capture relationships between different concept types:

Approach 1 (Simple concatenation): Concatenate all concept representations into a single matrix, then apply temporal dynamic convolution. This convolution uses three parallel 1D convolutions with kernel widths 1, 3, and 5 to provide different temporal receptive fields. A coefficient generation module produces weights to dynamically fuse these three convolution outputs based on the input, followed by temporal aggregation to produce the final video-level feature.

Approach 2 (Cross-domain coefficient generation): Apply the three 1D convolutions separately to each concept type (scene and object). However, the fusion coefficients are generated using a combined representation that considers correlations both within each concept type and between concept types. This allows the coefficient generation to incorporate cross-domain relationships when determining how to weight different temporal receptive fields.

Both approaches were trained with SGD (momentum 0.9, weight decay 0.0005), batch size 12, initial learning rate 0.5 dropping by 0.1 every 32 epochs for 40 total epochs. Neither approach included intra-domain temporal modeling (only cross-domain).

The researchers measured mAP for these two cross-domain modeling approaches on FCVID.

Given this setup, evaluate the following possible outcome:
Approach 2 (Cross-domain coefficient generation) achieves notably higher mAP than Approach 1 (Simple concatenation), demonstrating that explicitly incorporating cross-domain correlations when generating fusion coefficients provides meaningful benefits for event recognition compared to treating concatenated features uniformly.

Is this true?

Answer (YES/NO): NO